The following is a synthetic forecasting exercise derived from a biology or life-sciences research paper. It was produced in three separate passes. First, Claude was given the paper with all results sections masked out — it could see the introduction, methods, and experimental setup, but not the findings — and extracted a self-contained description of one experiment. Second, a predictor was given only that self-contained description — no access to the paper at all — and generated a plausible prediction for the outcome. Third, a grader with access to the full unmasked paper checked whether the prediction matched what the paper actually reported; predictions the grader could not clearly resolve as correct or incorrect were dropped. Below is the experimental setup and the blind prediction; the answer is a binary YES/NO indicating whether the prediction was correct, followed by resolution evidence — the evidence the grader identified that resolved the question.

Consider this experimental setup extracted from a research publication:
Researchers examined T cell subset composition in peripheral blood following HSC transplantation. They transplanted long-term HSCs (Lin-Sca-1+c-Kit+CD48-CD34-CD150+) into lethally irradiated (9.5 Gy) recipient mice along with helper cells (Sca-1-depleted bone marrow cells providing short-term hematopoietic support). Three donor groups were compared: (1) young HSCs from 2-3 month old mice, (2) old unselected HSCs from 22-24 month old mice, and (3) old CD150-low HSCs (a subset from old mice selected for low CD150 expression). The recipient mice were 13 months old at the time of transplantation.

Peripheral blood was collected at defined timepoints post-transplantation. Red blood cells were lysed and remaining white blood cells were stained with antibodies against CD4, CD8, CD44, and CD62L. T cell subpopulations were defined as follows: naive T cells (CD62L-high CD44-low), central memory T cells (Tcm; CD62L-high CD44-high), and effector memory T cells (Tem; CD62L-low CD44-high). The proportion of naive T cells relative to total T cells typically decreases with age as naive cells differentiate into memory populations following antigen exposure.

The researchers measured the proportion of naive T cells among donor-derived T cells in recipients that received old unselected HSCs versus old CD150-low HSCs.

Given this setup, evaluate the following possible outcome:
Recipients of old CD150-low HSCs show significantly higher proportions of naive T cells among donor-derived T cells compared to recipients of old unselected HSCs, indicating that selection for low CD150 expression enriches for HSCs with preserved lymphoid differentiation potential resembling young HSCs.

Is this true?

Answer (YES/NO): YES